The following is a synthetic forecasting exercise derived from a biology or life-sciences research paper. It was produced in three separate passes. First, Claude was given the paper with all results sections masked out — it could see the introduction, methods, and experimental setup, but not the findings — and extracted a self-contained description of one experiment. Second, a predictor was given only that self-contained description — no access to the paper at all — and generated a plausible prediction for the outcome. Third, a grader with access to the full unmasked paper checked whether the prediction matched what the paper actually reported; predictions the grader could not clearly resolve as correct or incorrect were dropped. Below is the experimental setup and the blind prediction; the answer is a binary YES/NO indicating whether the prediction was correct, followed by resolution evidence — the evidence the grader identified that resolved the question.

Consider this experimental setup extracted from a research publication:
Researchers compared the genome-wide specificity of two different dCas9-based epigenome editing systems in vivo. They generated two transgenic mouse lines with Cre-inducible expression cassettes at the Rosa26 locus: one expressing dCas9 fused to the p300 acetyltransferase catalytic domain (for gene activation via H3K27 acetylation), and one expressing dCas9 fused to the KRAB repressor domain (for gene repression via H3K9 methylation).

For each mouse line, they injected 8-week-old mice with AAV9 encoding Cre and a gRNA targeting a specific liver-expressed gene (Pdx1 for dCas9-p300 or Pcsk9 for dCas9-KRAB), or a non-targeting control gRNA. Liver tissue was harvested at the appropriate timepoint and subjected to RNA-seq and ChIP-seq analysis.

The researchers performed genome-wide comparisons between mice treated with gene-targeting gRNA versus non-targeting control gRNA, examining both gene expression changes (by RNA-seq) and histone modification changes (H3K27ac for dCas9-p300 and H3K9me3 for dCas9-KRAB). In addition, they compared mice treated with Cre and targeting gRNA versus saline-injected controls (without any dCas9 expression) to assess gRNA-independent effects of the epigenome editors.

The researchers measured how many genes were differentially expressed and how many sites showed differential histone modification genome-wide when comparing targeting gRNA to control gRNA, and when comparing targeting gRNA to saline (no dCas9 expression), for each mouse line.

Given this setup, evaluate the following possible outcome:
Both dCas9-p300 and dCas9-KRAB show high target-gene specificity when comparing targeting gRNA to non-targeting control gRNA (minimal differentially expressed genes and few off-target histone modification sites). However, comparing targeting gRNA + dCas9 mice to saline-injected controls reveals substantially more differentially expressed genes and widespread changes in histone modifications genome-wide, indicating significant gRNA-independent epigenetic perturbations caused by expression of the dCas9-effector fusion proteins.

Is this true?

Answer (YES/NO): NO